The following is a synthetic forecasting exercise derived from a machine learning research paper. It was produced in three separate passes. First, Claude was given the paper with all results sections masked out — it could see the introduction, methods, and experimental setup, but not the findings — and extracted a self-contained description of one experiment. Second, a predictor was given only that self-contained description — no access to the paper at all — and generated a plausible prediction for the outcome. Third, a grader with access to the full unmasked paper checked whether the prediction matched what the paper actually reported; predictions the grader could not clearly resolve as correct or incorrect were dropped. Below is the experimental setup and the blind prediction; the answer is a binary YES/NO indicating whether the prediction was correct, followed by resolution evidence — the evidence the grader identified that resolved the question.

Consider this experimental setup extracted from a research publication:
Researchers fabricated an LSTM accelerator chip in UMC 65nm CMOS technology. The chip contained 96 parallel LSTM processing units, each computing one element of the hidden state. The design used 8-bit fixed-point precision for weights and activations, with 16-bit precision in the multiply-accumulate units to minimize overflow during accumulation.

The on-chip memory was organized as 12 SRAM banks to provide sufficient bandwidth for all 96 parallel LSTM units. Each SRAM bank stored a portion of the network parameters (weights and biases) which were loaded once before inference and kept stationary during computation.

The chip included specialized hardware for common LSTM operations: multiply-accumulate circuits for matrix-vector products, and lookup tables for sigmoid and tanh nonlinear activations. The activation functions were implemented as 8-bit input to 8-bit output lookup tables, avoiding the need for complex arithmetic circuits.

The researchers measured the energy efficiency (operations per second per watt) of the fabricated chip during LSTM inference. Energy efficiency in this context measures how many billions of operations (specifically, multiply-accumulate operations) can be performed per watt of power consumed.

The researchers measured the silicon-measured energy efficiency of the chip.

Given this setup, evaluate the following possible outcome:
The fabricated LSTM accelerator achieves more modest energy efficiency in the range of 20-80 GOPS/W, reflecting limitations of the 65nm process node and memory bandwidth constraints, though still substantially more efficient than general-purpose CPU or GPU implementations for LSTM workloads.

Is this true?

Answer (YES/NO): NO